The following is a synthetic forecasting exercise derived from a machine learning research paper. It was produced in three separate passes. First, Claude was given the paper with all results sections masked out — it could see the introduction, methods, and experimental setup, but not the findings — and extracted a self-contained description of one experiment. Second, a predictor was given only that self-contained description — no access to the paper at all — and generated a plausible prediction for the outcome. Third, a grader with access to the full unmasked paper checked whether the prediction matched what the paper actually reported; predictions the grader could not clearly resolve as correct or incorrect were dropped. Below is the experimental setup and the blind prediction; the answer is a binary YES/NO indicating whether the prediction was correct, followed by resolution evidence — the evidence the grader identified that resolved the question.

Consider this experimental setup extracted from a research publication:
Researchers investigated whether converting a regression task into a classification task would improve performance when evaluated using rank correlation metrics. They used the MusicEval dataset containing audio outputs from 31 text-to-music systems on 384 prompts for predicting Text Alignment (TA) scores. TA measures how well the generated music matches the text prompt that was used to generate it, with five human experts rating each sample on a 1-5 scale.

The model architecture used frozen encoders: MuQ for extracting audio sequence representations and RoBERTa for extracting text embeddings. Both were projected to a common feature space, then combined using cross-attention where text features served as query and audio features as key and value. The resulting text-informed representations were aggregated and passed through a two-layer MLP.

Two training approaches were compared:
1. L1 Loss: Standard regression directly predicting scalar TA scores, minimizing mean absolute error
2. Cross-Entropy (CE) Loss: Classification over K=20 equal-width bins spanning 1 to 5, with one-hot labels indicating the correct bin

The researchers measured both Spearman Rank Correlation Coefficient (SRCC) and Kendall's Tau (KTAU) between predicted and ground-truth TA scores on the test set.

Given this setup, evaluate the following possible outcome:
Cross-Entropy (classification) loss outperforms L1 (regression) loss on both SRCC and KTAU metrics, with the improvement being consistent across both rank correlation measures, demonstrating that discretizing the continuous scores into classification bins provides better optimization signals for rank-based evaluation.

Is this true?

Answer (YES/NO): YES